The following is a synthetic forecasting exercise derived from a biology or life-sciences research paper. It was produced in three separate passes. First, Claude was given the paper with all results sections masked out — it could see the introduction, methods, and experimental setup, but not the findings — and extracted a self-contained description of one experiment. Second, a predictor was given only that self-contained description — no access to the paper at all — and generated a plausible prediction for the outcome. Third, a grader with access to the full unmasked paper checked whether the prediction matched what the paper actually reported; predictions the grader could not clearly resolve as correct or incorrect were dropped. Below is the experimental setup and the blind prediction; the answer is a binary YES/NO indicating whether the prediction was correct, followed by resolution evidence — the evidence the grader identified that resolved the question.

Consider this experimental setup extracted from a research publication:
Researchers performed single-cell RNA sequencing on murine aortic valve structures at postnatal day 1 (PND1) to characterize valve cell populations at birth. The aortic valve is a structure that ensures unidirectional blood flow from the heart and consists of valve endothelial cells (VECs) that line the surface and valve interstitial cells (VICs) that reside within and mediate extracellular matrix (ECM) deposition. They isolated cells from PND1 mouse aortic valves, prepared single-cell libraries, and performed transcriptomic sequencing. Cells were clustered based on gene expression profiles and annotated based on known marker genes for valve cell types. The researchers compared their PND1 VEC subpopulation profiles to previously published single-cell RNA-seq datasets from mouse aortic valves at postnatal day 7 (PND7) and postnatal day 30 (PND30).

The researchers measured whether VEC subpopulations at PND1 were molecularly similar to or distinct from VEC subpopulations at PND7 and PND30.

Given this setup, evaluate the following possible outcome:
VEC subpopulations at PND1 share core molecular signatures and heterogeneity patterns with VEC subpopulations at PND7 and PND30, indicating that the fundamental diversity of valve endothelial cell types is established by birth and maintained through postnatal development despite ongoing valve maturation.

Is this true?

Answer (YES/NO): YES